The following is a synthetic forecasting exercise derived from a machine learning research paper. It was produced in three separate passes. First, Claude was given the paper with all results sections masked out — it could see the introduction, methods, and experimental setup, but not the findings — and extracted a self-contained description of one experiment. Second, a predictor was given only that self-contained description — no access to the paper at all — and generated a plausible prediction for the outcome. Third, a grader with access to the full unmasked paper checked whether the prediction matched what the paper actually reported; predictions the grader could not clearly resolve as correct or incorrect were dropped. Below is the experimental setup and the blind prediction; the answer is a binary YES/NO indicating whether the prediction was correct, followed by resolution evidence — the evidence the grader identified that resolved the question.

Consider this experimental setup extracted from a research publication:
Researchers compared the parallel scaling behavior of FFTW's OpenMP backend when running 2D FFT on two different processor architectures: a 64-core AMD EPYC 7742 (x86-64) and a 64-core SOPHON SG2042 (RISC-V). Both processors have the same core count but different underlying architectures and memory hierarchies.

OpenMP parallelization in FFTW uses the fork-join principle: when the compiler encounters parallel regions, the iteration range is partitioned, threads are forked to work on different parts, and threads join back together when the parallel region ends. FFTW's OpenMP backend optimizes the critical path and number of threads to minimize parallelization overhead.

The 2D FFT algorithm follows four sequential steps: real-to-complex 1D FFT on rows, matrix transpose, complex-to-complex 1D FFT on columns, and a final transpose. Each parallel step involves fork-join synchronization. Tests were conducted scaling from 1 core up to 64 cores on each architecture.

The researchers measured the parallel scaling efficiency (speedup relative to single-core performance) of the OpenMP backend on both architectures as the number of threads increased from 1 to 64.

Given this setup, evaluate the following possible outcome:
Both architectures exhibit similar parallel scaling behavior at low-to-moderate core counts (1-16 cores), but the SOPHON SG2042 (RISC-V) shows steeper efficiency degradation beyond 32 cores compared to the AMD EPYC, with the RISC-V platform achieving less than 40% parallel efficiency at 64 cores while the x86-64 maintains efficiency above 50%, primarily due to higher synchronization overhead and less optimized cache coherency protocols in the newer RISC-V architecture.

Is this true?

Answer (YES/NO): NO